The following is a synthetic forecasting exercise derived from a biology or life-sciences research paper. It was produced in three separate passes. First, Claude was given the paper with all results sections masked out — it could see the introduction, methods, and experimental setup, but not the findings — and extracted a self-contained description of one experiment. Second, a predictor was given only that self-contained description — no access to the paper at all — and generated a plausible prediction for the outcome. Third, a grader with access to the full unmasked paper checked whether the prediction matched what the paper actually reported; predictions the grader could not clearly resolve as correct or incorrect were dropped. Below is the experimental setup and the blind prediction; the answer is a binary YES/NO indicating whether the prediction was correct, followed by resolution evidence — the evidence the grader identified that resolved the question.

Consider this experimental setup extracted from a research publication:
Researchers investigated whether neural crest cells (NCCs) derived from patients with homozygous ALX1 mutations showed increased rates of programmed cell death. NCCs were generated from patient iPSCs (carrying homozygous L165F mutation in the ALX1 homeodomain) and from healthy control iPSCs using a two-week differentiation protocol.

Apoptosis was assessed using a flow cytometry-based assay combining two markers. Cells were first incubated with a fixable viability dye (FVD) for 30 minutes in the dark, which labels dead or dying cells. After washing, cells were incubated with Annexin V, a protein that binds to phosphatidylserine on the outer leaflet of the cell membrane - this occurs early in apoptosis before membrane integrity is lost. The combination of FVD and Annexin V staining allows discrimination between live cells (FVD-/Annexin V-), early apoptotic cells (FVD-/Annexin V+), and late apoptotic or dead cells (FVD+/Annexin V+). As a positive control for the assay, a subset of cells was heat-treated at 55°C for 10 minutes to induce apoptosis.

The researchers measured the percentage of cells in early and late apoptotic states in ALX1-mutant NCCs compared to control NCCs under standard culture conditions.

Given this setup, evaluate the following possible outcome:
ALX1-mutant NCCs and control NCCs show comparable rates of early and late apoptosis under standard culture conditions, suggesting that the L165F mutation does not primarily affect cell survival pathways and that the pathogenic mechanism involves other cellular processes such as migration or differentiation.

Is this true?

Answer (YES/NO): NO